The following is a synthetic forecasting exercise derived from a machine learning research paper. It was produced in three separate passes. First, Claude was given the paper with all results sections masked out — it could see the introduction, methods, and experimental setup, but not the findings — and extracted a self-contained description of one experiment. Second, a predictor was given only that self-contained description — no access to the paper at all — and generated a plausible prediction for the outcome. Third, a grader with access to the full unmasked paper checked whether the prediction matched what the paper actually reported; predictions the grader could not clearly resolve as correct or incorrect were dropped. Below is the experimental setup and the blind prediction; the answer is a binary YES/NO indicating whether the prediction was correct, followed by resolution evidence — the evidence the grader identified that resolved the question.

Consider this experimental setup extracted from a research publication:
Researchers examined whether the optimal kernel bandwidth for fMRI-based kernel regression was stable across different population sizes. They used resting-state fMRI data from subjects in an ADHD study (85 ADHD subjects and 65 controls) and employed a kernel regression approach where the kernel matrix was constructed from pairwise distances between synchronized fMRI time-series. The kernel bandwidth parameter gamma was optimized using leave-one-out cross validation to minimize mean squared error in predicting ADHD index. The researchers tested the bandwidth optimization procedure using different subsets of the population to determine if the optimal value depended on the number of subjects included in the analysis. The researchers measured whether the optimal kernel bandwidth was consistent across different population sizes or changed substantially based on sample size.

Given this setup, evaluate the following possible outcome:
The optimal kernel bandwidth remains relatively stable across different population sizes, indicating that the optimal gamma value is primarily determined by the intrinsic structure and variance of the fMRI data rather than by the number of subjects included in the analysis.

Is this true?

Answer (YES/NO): YES